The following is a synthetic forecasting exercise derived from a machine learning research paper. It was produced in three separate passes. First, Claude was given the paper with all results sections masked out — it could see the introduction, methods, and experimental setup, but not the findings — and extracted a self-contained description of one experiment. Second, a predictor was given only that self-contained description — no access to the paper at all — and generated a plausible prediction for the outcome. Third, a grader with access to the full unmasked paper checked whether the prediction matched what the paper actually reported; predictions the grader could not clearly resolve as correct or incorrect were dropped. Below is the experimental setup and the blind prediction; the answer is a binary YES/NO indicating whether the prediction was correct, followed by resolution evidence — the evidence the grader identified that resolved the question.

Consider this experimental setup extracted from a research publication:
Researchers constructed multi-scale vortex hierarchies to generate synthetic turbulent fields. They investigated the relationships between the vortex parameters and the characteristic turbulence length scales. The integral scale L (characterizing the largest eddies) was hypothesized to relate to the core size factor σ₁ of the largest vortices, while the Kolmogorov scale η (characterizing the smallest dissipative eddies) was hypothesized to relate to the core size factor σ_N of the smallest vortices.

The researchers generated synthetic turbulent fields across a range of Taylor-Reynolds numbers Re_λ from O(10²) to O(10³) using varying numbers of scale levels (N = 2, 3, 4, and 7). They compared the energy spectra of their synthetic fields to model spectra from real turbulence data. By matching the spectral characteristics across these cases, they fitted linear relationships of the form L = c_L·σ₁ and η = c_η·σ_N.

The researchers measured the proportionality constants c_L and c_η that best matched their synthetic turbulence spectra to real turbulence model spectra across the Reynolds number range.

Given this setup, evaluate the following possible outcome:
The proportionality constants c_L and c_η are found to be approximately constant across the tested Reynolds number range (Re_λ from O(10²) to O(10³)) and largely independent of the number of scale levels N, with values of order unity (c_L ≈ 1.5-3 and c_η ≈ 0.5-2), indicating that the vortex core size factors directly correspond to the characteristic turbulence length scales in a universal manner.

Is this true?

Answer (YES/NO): NO